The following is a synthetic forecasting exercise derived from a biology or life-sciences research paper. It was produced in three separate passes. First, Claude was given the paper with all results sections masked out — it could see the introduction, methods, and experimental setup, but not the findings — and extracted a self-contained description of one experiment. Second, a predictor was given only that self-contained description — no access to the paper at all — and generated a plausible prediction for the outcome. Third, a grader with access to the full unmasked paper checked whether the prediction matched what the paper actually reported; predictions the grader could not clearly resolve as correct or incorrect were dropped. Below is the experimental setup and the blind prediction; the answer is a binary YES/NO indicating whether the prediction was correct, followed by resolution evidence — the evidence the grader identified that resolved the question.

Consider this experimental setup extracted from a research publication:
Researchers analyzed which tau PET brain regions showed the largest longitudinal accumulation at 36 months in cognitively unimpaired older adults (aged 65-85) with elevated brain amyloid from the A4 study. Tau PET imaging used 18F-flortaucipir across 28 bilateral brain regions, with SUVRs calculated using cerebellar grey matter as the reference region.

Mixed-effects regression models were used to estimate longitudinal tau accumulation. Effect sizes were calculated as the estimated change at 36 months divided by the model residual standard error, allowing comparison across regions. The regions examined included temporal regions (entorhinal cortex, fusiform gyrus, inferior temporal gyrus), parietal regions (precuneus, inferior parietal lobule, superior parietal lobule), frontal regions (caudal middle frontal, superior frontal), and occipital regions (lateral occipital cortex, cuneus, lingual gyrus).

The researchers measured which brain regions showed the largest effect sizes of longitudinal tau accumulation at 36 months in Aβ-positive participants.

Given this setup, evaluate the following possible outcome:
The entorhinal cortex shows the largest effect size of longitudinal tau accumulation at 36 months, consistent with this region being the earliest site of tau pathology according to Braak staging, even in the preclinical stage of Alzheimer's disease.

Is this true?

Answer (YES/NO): NO